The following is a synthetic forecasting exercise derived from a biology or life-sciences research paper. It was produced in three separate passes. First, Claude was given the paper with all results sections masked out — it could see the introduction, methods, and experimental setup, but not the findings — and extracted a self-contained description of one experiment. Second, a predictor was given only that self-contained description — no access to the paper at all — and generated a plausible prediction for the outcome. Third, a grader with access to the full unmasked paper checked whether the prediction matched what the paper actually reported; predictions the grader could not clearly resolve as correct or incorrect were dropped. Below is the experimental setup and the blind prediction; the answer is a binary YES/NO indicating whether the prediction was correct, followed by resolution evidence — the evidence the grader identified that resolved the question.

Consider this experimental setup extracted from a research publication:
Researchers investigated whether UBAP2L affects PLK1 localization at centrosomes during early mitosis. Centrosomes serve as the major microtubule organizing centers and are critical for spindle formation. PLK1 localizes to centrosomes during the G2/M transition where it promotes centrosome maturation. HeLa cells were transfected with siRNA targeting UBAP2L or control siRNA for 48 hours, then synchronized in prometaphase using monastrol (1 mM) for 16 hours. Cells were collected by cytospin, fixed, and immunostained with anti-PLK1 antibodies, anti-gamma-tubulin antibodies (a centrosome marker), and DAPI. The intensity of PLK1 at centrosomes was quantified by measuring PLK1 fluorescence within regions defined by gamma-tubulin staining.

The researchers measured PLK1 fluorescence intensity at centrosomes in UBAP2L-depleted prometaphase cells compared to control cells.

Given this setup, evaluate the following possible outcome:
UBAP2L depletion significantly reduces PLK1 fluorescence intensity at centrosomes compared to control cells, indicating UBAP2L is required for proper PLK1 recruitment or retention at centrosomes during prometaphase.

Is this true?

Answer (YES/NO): NO